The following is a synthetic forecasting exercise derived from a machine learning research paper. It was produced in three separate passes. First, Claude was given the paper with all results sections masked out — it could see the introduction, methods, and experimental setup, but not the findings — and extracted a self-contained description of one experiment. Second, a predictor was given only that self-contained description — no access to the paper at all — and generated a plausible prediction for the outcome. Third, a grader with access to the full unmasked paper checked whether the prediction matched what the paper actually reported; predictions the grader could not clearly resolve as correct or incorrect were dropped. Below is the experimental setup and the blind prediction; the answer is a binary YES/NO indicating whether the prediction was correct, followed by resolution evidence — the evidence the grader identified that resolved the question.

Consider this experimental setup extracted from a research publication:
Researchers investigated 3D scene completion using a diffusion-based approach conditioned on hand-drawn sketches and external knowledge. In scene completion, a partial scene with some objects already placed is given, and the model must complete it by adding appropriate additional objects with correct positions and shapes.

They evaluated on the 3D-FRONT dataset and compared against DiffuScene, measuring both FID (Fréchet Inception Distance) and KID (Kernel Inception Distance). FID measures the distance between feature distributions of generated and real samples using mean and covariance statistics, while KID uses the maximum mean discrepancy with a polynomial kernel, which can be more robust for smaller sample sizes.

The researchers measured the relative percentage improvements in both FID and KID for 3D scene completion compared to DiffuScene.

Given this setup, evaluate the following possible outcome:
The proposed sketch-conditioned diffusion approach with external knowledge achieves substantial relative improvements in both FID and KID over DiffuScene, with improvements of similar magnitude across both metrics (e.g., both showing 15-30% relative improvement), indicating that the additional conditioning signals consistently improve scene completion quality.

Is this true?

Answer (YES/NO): YES